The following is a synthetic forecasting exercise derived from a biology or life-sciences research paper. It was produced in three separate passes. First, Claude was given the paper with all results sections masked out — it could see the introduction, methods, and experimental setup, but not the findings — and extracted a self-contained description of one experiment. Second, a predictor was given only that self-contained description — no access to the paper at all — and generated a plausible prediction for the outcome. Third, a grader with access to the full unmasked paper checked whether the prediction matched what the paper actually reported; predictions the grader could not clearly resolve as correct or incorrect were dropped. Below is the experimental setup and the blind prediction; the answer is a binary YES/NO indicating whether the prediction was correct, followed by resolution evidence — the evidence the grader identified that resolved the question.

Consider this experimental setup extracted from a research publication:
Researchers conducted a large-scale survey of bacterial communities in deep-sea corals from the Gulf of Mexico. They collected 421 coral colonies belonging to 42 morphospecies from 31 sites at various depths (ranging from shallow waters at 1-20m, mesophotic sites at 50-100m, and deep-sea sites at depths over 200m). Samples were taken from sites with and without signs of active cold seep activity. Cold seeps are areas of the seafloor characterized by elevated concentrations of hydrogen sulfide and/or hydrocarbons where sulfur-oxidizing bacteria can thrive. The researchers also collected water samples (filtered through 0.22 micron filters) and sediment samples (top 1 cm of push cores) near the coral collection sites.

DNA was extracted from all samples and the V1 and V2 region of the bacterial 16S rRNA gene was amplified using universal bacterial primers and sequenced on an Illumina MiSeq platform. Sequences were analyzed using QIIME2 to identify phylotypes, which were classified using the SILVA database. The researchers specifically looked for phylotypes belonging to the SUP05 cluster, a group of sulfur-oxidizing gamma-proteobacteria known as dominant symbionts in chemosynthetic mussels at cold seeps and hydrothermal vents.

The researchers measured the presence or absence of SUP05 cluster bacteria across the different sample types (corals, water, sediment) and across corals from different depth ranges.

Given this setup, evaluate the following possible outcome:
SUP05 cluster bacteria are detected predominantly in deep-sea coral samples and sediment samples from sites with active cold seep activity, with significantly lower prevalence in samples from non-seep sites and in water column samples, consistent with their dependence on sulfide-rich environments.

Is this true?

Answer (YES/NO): NO